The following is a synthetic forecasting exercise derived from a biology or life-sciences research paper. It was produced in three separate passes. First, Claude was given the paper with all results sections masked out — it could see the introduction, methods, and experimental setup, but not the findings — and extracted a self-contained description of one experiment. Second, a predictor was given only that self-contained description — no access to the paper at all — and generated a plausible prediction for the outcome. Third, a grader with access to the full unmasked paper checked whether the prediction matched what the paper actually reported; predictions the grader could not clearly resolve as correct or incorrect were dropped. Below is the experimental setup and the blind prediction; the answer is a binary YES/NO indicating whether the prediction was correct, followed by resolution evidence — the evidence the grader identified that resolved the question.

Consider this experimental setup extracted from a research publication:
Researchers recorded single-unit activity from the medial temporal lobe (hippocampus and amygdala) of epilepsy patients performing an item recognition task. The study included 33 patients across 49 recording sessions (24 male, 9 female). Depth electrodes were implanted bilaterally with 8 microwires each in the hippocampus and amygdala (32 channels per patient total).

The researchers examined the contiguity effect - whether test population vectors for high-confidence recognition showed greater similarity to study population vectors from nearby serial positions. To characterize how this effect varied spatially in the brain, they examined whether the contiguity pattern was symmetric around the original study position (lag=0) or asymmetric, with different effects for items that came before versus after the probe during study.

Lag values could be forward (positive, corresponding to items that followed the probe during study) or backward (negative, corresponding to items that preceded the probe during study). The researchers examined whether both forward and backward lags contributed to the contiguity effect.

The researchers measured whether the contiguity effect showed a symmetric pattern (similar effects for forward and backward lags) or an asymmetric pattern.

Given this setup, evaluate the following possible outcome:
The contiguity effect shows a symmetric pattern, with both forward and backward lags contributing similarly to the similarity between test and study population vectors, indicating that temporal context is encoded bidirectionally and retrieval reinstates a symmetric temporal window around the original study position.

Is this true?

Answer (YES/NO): YES